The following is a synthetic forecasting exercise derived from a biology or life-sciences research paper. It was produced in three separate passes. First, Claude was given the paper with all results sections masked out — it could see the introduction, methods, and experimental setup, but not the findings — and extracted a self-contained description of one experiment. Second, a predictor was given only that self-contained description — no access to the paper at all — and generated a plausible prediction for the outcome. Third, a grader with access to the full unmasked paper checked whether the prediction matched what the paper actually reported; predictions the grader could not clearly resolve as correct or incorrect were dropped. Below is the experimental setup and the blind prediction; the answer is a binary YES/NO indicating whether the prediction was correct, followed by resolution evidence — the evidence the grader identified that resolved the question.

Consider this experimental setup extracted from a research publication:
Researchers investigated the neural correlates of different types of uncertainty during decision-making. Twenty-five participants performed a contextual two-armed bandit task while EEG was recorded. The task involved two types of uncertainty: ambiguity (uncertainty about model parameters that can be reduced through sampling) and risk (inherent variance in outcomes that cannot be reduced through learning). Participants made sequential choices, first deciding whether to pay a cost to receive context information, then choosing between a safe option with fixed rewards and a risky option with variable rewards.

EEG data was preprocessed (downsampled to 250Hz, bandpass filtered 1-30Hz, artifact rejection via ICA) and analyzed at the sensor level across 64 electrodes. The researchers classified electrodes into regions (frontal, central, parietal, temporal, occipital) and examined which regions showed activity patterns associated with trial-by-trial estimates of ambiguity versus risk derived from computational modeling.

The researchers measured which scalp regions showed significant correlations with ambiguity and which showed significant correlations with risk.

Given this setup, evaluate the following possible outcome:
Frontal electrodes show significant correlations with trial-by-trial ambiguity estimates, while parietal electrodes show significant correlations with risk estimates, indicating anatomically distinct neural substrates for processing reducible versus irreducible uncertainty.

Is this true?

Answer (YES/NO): NO